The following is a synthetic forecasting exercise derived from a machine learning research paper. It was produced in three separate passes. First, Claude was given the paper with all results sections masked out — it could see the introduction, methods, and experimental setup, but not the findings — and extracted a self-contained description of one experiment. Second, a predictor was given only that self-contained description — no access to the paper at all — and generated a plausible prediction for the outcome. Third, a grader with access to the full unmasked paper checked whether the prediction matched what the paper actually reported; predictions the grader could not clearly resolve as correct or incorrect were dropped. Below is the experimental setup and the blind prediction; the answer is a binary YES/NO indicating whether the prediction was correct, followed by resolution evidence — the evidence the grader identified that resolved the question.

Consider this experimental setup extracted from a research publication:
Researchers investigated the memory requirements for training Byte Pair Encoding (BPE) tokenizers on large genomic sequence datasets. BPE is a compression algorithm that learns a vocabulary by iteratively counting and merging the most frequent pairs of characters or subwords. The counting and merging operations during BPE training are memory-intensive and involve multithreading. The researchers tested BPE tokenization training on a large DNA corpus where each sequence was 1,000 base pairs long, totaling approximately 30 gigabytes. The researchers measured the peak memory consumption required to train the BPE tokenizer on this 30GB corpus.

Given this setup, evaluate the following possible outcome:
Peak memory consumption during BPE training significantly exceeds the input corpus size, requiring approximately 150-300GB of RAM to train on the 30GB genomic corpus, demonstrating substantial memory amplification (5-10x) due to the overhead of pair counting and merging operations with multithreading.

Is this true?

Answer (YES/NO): NO